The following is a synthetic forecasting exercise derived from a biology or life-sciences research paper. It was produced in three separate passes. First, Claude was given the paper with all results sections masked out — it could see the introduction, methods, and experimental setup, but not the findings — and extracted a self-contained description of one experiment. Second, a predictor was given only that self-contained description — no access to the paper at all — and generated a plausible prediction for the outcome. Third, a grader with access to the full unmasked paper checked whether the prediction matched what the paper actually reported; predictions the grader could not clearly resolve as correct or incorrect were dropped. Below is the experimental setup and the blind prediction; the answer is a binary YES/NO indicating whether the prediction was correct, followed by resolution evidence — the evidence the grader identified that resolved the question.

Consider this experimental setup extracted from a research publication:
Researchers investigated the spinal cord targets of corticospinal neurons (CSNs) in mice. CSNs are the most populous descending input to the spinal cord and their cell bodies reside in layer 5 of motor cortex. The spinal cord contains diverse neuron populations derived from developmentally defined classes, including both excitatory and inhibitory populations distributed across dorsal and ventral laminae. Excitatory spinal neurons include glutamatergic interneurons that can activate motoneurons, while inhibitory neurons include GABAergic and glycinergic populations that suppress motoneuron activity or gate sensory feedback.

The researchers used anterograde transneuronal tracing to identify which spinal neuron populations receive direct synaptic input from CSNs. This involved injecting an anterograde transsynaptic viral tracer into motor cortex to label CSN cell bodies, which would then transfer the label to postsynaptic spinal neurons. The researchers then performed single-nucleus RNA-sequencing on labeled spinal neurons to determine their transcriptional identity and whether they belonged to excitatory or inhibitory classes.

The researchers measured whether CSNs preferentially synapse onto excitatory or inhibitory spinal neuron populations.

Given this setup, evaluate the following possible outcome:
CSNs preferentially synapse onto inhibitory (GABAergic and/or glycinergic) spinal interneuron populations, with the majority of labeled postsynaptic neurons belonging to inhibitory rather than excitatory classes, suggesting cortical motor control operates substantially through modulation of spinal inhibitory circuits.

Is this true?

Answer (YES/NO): YES